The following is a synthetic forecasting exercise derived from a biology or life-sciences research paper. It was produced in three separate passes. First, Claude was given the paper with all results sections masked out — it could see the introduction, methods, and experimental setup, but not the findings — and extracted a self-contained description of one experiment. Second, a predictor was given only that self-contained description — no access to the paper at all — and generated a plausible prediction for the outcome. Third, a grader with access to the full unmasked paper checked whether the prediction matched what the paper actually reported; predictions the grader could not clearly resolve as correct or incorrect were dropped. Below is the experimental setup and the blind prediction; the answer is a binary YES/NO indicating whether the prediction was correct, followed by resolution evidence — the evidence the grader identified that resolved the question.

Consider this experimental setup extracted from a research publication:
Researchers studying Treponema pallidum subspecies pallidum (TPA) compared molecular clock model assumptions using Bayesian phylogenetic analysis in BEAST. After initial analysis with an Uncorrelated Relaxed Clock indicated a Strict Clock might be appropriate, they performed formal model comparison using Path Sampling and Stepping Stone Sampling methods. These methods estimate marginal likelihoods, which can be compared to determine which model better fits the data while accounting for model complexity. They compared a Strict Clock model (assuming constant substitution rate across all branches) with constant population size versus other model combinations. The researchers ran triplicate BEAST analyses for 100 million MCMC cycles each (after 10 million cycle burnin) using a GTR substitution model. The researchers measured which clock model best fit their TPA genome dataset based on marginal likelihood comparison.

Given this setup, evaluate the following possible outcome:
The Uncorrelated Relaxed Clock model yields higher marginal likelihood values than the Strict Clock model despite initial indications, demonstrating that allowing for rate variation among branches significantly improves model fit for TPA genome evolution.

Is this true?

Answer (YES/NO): NO